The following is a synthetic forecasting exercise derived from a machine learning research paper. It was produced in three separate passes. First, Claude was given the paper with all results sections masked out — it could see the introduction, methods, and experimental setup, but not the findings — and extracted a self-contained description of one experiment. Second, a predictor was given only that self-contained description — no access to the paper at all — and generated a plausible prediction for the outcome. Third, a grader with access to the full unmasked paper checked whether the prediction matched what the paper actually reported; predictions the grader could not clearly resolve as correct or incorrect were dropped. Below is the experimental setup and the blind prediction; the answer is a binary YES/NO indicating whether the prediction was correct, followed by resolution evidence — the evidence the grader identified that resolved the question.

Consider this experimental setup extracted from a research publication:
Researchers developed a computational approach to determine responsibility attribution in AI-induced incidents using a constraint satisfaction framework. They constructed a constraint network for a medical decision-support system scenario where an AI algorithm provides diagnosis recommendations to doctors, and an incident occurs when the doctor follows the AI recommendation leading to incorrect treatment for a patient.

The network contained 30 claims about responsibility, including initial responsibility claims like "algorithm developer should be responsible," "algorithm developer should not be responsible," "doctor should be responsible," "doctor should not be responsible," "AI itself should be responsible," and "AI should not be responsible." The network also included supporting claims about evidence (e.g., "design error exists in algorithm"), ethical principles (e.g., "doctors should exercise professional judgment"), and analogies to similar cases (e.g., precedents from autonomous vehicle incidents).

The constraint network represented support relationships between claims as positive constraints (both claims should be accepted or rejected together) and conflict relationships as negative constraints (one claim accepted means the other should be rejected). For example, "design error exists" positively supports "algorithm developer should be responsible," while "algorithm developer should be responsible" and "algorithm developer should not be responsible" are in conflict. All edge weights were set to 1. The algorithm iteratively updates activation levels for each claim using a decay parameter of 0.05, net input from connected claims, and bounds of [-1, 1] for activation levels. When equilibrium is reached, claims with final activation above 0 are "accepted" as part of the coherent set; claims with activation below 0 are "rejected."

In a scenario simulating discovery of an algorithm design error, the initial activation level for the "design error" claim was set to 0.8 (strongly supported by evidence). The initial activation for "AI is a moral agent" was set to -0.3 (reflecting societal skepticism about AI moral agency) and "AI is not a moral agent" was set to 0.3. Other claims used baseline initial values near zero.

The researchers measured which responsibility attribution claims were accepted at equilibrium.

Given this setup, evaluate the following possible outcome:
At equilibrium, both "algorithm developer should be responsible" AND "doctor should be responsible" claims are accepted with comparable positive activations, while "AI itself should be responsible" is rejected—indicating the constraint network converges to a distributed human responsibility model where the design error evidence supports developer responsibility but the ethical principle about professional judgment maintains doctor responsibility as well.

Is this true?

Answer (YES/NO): YES